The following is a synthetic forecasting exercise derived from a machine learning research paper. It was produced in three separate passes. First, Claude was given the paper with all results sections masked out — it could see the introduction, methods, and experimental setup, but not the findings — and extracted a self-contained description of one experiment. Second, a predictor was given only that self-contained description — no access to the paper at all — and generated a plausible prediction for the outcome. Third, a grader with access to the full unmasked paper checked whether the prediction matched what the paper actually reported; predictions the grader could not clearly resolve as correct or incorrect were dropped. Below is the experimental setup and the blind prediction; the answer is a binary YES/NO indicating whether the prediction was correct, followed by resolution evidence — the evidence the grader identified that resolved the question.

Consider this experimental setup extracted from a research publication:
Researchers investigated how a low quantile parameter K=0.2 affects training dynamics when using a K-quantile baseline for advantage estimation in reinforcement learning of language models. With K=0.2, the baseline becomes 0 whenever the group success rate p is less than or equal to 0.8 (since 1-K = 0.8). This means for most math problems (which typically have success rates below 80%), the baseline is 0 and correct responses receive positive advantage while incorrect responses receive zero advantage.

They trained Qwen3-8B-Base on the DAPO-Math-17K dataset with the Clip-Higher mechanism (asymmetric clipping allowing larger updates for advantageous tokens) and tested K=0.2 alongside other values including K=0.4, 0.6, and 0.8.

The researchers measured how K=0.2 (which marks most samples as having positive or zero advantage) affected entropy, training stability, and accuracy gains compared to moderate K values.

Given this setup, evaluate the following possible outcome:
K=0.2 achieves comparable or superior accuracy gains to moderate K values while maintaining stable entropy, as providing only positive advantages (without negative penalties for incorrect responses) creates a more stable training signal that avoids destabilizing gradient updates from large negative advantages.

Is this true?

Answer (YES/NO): NO